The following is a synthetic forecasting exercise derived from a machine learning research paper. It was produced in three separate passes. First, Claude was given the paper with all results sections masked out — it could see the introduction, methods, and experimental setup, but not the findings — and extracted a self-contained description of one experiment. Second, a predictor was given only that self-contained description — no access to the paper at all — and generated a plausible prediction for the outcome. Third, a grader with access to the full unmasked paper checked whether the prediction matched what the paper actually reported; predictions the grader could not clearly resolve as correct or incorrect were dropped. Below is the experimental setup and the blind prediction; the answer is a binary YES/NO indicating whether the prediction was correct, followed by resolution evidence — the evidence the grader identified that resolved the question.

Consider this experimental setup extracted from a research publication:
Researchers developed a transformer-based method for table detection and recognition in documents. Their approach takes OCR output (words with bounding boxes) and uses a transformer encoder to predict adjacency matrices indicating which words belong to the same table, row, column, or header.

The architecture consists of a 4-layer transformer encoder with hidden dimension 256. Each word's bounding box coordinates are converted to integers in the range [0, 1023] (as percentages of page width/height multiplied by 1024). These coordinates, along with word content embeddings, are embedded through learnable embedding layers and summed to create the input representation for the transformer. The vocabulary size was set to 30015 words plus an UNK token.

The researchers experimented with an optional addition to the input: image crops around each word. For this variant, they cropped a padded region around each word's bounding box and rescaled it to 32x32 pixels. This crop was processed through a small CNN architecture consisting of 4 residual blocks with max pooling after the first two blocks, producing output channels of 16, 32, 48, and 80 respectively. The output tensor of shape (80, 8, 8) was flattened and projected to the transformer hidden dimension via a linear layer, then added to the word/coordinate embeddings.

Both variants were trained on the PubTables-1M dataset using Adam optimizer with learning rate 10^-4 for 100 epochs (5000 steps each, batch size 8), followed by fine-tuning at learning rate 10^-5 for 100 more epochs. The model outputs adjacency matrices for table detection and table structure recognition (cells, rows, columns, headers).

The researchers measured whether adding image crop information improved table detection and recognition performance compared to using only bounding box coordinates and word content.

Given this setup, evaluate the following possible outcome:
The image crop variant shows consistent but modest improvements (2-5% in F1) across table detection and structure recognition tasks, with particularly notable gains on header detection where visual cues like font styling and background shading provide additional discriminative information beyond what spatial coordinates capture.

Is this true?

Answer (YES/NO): NO